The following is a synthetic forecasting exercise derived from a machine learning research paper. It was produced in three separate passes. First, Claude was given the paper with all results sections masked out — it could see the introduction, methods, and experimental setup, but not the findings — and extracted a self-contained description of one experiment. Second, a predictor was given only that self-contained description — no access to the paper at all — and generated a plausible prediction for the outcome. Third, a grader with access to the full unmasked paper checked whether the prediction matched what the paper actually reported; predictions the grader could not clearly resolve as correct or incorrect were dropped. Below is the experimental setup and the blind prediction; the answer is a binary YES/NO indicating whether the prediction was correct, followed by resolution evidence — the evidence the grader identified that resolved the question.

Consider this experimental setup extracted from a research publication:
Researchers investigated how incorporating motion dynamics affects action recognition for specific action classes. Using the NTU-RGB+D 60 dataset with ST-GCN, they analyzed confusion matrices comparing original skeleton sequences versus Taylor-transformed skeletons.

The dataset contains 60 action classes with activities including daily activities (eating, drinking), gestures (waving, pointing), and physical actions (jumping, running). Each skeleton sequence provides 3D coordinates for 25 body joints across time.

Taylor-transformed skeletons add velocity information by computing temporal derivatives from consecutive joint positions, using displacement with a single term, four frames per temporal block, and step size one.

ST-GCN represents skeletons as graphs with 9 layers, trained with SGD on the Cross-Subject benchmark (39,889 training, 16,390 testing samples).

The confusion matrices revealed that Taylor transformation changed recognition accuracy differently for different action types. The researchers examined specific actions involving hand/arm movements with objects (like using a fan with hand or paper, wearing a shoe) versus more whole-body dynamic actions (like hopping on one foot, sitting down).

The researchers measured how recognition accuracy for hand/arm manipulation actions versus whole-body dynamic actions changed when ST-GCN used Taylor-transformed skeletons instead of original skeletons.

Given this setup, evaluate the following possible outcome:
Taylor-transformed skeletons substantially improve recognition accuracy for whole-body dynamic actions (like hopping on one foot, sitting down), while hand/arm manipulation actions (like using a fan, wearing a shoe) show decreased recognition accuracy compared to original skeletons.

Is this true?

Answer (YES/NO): NO